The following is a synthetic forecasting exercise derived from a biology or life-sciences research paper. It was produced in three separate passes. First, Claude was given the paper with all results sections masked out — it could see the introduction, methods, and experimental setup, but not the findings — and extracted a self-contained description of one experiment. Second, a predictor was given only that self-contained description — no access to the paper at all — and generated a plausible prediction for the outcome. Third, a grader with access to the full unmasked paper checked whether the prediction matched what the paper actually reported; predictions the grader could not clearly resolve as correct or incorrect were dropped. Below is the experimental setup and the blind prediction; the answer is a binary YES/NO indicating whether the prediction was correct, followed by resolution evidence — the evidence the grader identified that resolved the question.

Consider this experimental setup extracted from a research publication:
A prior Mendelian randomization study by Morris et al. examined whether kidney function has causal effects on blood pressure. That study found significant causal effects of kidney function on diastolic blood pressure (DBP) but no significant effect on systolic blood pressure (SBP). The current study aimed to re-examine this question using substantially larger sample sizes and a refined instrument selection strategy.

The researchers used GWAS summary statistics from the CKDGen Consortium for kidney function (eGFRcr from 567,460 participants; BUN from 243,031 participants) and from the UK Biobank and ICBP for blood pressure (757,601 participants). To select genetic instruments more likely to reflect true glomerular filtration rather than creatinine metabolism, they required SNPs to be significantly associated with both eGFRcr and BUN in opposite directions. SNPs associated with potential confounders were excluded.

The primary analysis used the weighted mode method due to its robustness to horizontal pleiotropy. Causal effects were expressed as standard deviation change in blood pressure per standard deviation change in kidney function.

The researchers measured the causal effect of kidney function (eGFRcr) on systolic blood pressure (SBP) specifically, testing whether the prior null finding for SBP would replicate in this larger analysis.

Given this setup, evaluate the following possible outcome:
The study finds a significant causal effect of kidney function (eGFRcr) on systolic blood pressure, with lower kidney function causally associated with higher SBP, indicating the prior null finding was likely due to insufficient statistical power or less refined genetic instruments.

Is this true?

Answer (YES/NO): YES